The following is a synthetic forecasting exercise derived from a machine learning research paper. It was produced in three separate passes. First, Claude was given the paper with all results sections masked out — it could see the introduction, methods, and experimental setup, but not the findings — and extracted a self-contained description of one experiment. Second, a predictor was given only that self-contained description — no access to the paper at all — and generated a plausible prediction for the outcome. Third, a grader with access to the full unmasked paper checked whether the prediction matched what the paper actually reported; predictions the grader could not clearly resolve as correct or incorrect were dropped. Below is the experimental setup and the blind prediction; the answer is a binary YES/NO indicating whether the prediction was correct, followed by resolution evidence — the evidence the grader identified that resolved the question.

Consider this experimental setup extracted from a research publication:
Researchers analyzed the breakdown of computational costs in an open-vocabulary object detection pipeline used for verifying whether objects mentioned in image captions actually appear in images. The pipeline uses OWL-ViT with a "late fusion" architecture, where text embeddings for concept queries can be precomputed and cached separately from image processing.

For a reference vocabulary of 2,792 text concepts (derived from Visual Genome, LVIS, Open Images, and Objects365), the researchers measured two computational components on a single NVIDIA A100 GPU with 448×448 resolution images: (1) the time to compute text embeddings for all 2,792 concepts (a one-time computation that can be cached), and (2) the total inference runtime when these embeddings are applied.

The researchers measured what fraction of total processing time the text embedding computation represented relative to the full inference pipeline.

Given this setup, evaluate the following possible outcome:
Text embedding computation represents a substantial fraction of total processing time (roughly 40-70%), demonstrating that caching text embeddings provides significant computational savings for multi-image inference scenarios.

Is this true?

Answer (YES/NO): NO